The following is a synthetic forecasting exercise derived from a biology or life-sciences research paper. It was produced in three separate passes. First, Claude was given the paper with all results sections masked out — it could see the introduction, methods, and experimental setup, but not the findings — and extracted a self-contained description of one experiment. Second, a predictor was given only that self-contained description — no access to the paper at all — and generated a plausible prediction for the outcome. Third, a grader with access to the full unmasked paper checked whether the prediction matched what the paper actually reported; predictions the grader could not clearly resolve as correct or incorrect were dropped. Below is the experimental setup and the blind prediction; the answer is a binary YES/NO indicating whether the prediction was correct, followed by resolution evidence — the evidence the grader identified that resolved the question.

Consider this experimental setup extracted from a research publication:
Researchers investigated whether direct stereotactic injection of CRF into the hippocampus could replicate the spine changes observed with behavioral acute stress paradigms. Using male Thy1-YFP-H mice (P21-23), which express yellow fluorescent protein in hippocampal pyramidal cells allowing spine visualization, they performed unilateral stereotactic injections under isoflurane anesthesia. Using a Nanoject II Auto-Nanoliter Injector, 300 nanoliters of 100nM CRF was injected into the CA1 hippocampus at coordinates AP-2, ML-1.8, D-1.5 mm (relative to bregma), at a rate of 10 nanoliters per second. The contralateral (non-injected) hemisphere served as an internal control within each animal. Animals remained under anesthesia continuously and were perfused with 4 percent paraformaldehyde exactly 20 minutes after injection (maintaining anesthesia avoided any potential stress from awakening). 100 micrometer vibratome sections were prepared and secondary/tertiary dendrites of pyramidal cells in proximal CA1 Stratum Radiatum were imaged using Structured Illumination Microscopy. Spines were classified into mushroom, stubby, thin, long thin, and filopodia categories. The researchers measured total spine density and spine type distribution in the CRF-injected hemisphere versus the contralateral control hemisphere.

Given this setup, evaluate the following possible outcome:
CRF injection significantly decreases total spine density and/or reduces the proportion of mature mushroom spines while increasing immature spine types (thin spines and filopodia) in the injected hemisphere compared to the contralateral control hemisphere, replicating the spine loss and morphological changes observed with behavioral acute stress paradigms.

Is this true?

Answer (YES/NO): NO